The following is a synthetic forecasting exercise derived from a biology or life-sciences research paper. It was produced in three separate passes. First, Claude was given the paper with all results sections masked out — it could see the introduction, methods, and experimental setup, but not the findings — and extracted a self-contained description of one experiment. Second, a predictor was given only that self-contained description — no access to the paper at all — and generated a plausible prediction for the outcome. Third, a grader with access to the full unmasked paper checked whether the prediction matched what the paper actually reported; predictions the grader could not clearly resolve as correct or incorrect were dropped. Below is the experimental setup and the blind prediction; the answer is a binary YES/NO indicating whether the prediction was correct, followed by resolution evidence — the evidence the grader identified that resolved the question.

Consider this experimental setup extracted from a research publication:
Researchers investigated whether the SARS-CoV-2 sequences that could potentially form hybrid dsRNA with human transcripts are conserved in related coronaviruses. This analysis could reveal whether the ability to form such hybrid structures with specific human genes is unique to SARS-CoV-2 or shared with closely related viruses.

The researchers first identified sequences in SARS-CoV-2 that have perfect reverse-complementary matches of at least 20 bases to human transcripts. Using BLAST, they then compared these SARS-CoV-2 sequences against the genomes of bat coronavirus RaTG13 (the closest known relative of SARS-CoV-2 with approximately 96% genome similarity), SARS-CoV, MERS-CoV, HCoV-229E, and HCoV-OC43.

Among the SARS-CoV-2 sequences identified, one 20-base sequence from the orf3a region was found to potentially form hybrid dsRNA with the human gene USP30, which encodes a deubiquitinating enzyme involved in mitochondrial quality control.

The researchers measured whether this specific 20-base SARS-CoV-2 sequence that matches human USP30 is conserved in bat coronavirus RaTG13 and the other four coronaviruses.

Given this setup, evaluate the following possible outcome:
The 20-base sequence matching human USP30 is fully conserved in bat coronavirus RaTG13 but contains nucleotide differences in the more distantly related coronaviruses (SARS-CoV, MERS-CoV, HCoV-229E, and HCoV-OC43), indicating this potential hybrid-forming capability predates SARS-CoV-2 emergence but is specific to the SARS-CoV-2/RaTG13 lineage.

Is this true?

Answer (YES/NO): NO